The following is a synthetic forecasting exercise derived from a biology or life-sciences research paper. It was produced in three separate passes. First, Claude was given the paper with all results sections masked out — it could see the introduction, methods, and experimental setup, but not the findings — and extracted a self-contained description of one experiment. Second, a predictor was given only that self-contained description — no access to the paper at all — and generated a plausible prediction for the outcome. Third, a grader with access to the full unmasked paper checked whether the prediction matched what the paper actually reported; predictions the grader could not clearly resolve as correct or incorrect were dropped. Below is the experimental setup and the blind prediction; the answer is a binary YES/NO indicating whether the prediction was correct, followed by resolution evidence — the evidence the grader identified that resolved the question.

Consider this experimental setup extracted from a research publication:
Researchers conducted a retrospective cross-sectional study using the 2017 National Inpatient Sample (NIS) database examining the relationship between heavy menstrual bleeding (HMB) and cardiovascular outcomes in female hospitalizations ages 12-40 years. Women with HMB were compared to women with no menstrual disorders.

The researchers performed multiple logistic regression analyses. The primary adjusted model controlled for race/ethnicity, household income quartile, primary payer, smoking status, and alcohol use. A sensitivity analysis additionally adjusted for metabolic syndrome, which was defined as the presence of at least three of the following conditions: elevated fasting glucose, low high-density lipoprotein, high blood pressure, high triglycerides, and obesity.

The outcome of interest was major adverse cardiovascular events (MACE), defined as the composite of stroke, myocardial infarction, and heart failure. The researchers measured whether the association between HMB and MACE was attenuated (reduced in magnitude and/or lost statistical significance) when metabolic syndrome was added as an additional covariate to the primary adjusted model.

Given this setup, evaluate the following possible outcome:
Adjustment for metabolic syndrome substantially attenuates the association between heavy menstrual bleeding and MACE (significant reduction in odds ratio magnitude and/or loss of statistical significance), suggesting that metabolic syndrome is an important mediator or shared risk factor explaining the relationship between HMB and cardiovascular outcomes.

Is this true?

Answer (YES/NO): NO